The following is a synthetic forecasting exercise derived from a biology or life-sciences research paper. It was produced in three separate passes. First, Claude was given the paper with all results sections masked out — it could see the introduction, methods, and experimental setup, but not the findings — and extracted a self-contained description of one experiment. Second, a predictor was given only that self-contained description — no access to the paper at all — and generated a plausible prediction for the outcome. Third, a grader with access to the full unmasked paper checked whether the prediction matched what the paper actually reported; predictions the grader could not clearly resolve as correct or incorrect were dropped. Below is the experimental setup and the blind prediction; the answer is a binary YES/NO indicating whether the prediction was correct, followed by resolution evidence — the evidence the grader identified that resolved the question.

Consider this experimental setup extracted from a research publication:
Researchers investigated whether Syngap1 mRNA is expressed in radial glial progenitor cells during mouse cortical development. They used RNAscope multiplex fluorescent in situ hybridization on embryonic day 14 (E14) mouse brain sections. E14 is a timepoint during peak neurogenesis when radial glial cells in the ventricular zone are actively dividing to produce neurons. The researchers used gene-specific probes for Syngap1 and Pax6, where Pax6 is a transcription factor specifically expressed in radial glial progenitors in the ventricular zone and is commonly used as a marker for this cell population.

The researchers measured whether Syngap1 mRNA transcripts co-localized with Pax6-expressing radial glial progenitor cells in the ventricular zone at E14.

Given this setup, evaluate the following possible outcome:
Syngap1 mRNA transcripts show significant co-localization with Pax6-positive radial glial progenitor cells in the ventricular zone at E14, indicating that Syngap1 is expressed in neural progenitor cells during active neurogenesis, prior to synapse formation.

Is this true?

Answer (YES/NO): NO